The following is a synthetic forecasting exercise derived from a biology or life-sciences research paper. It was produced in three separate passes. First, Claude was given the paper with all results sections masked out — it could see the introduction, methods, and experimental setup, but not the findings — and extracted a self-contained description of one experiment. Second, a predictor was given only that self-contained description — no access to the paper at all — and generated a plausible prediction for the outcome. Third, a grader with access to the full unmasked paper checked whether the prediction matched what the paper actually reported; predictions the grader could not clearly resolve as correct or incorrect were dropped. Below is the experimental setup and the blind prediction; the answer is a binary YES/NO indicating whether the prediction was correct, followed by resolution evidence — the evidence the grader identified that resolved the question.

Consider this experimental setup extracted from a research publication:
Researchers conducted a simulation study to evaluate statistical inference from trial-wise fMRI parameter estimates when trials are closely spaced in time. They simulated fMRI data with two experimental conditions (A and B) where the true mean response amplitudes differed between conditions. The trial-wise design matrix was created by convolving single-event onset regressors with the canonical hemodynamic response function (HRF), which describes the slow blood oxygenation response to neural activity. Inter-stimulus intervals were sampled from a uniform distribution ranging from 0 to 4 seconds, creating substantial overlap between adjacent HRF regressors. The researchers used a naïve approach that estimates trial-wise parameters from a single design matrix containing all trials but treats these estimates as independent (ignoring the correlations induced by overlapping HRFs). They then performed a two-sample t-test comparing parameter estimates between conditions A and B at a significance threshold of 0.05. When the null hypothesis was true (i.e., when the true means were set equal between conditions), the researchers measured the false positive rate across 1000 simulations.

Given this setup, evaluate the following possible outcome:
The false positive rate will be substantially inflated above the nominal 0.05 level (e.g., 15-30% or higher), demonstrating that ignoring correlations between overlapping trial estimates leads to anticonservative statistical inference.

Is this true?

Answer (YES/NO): NO